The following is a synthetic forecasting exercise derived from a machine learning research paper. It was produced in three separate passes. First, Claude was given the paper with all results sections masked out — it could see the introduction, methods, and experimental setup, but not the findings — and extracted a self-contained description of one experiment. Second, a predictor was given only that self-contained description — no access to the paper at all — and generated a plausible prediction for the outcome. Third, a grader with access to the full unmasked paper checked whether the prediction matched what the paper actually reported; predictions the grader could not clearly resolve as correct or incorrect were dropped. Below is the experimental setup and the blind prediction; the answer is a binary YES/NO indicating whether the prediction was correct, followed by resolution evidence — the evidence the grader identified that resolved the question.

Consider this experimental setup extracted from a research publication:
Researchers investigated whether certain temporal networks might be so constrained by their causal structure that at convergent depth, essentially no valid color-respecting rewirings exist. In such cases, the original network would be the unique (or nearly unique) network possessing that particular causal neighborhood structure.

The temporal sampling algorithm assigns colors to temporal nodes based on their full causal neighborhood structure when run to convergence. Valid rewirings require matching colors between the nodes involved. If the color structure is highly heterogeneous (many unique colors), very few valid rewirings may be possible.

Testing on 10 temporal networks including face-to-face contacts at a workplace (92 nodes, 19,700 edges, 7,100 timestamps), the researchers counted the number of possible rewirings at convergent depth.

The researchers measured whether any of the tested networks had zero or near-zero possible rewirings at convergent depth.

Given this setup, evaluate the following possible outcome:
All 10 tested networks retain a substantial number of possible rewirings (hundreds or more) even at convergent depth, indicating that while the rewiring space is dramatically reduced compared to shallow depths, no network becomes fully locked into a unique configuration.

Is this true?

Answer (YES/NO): NO